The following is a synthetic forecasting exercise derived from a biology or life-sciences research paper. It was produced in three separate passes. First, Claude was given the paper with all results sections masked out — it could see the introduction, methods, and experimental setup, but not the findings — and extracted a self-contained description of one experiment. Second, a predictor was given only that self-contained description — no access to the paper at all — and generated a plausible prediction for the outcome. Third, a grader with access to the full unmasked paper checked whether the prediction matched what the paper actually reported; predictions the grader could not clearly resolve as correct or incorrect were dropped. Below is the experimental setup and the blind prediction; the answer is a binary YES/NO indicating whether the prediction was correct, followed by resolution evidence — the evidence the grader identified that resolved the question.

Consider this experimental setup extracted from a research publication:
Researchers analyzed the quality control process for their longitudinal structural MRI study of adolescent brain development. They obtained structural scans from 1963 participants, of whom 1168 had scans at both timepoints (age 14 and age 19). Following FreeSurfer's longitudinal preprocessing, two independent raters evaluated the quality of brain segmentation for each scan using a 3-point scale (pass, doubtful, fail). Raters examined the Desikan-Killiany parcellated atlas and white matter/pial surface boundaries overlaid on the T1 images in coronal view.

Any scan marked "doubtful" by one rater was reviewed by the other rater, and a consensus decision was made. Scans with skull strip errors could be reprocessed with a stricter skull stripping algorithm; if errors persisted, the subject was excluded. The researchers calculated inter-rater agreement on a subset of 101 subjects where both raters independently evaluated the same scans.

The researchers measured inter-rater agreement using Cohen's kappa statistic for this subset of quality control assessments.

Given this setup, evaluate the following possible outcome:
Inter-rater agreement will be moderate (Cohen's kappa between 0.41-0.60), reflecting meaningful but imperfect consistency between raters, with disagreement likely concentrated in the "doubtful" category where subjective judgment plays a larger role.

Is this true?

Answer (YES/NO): NO